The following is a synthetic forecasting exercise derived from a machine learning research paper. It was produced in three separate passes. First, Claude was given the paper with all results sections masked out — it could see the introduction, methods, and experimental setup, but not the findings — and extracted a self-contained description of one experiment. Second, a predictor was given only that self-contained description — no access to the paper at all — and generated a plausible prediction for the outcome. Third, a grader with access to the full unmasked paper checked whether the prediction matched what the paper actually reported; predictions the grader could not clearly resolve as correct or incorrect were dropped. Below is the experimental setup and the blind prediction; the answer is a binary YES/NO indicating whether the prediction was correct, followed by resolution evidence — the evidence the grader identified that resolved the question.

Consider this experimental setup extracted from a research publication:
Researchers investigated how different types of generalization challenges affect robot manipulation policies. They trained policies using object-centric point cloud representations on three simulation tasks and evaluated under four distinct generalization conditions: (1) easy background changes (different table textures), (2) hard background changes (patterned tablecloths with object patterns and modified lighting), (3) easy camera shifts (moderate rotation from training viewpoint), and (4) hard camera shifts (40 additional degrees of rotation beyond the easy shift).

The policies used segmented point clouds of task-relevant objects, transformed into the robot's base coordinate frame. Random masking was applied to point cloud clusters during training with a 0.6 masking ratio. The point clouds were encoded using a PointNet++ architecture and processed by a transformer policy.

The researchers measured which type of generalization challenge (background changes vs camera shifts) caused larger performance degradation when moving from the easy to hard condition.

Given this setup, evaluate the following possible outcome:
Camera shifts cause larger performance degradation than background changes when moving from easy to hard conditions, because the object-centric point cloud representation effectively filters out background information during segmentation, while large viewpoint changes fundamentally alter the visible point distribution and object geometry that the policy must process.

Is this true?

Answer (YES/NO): NO